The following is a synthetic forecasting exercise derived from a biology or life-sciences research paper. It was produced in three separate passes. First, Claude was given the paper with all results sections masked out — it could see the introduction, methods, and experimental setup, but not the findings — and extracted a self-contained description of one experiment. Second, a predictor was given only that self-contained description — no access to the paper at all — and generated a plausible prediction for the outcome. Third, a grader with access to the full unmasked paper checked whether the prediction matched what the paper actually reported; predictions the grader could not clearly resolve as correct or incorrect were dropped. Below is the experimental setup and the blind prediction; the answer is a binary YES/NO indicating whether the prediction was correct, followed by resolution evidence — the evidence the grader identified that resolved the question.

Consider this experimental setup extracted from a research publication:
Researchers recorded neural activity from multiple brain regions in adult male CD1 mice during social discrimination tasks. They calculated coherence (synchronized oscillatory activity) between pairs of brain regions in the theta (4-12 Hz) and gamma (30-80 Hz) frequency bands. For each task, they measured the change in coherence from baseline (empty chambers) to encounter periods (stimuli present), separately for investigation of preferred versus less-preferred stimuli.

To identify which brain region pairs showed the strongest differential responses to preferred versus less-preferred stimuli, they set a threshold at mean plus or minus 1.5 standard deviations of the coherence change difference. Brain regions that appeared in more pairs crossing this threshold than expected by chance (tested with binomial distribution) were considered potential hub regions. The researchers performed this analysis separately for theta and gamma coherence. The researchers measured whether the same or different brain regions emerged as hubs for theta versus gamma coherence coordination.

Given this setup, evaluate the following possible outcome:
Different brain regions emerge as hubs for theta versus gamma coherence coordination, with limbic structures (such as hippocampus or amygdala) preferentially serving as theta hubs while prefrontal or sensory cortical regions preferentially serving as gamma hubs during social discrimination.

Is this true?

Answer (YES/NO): NO